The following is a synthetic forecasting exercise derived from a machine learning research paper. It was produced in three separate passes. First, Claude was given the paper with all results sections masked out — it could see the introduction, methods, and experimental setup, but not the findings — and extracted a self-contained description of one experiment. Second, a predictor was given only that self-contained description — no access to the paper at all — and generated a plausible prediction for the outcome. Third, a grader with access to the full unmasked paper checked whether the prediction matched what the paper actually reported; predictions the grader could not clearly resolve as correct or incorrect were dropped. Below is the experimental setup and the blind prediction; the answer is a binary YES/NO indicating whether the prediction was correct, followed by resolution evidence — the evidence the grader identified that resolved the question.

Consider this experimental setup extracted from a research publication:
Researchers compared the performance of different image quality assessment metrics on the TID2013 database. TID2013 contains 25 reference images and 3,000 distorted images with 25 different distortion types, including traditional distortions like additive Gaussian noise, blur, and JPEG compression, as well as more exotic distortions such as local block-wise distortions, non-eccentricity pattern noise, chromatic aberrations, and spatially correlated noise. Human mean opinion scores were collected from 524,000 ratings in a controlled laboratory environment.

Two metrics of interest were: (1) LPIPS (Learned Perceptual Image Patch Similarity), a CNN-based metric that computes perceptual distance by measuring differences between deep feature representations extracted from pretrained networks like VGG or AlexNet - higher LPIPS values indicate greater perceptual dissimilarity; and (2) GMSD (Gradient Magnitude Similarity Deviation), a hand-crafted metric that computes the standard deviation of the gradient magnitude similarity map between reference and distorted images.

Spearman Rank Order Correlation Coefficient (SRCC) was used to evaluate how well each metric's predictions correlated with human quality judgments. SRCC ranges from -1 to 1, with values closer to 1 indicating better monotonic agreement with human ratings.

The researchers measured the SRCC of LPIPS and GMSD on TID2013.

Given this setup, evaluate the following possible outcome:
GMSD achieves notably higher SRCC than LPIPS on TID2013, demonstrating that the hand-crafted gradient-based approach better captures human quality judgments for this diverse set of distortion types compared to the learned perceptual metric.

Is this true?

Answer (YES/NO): YES